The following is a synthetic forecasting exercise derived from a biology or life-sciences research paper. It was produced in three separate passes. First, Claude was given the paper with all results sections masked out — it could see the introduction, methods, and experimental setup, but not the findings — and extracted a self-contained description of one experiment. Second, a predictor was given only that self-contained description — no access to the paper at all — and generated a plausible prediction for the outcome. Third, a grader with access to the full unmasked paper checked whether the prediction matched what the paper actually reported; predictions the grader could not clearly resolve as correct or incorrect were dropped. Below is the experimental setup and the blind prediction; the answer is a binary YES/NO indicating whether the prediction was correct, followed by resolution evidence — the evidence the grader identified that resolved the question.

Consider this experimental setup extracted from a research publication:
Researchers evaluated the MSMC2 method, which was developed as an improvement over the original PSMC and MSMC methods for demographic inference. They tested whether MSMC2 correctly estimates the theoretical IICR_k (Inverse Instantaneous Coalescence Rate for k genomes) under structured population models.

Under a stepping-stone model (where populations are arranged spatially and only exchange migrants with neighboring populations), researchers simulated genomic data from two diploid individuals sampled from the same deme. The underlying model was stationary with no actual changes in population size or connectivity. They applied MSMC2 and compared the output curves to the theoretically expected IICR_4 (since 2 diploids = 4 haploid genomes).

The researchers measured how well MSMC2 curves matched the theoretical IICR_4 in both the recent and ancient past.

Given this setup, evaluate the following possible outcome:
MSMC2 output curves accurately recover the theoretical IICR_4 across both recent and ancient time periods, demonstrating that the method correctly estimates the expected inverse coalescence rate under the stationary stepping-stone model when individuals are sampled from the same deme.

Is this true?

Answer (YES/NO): NO